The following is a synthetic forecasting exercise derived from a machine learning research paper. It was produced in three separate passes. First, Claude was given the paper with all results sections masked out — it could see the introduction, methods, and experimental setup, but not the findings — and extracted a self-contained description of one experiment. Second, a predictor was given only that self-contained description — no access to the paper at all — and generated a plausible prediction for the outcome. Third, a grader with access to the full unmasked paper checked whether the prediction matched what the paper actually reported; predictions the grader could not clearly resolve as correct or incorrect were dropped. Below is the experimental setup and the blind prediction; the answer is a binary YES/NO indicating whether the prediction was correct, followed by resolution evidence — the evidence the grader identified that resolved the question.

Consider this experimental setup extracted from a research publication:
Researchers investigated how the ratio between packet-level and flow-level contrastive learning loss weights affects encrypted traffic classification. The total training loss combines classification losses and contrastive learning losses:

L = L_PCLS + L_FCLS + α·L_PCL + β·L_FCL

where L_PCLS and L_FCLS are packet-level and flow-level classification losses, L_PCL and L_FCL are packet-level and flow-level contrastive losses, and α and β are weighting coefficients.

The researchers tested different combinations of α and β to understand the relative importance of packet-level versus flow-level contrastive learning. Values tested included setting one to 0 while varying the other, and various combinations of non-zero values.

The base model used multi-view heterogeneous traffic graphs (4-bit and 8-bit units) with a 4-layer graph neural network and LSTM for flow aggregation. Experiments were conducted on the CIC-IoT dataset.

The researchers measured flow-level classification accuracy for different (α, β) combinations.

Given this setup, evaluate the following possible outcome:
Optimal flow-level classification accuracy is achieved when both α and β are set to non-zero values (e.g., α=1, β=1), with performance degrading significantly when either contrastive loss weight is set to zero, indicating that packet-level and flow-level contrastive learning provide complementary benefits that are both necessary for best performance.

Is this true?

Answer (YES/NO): YES